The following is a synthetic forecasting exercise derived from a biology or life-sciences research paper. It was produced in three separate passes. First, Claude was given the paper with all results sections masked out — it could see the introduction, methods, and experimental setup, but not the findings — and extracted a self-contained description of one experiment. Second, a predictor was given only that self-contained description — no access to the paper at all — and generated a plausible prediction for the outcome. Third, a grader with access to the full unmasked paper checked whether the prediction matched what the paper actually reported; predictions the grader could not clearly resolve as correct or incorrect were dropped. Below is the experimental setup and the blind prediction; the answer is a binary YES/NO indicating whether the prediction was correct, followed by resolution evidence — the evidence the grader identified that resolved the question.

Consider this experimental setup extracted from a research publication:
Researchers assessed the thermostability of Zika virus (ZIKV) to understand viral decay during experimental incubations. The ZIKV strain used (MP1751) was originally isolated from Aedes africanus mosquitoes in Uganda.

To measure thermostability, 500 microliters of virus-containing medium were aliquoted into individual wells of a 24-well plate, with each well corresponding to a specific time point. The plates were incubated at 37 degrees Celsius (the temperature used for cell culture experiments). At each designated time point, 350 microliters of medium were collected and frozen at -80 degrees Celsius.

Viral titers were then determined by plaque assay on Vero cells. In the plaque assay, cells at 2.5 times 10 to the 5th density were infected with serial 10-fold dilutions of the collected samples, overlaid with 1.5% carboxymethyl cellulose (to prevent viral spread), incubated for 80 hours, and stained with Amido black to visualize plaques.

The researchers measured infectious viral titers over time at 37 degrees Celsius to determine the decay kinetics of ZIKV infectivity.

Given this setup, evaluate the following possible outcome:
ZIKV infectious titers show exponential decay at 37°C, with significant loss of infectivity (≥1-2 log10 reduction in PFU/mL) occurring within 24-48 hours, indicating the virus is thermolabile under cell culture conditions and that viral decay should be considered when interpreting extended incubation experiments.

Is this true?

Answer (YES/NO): NO